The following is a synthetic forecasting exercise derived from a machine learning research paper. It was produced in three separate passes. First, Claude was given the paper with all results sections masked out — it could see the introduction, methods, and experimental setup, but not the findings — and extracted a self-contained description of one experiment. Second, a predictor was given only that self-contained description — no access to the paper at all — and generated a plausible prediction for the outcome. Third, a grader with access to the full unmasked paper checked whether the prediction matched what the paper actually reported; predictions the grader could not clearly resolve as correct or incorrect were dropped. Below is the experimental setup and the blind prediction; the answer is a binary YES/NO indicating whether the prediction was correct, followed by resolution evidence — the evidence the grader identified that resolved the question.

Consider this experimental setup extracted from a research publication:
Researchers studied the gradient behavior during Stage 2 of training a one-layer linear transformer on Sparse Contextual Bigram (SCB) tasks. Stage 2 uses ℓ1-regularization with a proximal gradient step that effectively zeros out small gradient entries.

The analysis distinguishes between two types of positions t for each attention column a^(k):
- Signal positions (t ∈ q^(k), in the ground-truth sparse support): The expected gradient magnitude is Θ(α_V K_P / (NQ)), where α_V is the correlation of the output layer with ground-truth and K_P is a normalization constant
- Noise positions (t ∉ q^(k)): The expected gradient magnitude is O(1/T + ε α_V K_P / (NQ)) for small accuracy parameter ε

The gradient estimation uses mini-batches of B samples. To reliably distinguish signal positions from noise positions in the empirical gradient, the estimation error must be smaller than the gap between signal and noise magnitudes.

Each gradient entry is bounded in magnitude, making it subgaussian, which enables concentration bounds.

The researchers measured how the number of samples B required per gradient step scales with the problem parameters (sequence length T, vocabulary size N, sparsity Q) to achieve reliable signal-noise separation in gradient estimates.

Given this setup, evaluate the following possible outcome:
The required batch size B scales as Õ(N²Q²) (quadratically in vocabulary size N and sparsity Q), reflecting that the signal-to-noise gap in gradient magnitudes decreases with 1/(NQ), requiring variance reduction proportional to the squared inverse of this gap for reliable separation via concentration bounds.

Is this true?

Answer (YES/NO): NO